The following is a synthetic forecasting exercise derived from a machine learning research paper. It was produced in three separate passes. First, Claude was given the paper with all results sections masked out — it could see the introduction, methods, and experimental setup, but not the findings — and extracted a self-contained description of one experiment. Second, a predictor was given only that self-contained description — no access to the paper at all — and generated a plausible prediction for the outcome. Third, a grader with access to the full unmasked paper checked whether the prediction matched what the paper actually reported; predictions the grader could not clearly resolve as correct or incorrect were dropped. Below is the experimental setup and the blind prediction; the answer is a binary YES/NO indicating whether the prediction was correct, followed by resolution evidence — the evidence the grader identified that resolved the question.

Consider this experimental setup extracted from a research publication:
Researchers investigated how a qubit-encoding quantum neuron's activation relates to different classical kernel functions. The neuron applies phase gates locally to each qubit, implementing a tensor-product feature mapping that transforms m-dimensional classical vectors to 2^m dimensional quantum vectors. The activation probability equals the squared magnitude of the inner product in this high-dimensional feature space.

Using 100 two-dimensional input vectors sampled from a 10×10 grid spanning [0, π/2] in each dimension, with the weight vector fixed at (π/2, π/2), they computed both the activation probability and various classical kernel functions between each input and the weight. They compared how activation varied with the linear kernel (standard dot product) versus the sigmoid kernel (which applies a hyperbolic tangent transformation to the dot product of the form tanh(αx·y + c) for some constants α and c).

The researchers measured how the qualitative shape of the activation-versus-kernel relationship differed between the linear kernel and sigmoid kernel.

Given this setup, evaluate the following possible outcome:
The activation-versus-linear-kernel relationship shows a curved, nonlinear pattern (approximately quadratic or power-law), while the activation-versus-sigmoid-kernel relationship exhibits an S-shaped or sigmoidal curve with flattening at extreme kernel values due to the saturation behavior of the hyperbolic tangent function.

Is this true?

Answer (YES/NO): NO